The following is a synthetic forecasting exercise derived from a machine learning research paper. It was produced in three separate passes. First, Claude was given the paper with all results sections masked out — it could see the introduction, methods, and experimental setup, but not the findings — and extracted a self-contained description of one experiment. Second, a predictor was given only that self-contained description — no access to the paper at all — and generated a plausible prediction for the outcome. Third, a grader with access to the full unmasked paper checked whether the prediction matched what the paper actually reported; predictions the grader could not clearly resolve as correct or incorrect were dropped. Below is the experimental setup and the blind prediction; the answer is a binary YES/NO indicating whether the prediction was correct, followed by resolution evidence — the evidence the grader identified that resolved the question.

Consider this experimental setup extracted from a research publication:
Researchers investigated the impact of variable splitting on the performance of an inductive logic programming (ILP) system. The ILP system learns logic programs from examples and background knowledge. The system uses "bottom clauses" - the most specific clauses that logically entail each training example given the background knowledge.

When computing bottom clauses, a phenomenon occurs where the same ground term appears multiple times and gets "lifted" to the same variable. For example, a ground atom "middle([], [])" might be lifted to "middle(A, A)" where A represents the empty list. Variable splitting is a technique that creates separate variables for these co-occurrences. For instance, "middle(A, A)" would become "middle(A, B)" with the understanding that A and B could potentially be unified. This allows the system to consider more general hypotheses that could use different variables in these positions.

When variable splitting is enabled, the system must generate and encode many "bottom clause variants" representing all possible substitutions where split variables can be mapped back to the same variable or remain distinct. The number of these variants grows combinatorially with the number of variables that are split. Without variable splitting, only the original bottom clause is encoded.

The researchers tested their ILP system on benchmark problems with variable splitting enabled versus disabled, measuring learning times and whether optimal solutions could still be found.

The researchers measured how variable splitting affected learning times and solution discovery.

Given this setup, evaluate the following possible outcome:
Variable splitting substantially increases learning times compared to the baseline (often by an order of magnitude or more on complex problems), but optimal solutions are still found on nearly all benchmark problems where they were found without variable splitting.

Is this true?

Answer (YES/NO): NO